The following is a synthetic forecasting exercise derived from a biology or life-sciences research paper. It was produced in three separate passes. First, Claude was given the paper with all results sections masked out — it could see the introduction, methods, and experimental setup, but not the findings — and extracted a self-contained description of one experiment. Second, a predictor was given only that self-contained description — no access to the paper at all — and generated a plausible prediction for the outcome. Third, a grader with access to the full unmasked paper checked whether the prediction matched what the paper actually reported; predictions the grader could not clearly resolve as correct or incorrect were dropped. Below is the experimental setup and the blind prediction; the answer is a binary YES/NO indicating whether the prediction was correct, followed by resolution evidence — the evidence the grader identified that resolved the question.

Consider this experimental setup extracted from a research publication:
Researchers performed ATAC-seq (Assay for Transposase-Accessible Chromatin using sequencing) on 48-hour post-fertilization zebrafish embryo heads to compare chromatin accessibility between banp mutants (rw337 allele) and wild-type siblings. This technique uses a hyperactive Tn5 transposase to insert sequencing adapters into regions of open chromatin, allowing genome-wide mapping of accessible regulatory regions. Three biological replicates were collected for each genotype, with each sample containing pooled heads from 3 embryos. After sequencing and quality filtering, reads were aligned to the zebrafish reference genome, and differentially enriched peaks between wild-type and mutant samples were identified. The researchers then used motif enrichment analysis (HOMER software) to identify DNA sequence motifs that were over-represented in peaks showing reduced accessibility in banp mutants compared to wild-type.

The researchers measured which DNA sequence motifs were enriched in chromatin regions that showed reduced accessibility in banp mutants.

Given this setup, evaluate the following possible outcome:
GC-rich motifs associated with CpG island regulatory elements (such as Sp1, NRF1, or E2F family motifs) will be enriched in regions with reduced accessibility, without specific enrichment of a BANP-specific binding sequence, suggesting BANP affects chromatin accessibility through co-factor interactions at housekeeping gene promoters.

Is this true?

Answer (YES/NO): NO